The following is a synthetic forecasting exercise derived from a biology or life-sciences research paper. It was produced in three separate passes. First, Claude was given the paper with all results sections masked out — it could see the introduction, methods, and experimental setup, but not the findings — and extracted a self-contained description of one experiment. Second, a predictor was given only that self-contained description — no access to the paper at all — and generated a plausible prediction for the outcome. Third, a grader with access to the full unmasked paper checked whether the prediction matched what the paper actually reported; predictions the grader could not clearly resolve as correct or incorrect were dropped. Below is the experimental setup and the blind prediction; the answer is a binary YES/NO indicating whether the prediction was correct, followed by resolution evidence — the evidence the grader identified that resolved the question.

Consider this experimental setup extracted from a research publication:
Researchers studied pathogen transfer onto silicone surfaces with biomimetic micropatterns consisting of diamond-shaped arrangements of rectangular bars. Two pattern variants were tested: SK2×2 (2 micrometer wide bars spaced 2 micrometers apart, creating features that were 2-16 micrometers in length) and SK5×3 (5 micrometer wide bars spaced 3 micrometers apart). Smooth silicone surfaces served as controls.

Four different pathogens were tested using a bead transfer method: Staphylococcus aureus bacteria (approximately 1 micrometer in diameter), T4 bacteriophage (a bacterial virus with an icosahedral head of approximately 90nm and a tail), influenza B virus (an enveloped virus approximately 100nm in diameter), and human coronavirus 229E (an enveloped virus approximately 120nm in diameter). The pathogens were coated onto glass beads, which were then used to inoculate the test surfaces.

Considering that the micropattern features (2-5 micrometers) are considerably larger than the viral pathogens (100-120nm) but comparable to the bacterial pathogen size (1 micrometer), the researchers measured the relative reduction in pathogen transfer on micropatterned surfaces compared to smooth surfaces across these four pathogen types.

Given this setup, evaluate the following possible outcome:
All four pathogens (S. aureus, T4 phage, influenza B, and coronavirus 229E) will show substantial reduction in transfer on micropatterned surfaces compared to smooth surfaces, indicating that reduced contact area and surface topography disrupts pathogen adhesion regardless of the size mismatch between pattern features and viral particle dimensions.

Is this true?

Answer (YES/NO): YES